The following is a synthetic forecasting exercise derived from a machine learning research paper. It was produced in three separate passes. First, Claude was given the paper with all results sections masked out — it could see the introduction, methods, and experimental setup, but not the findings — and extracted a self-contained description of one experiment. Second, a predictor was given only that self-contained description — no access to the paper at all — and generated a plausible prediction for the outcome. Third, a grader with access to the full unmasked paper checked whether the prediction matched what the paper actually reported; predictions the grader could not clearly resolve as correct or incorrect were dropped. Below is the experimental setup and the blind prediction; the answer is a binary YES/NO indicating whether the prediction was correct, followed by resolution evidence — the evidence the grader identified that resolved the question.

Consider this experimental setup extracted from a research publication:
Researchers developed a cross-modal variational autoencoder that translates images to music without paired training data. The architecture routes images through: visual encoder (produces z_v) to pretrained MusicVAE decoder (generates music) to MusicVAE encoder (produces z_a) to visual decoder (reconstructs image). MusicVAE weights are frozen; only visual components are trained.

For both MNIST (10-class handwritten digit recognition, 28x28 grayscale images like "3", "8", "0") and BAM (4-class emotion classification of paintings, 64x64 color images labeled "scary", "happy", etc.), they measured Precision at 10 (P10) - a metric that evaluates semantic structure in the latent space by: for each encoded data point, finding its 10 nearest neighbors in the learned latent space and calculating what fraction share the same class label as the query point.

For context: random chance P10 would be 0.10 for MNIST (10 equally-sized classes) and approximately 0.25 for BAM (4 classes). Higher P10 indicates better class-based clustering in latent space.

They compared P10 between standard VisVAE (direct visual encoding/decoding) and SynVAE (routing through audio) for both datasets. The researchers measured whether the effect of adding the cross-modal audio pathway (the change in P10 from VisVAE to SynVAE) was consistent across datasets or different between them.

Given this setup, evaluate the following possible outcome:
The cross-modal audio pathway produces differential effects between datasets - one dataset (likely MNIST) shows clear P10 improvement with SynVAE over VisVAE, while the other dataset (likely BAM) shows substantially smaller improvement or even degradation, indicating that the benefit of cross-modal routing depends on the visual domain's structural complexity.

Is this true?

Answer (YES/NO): NO